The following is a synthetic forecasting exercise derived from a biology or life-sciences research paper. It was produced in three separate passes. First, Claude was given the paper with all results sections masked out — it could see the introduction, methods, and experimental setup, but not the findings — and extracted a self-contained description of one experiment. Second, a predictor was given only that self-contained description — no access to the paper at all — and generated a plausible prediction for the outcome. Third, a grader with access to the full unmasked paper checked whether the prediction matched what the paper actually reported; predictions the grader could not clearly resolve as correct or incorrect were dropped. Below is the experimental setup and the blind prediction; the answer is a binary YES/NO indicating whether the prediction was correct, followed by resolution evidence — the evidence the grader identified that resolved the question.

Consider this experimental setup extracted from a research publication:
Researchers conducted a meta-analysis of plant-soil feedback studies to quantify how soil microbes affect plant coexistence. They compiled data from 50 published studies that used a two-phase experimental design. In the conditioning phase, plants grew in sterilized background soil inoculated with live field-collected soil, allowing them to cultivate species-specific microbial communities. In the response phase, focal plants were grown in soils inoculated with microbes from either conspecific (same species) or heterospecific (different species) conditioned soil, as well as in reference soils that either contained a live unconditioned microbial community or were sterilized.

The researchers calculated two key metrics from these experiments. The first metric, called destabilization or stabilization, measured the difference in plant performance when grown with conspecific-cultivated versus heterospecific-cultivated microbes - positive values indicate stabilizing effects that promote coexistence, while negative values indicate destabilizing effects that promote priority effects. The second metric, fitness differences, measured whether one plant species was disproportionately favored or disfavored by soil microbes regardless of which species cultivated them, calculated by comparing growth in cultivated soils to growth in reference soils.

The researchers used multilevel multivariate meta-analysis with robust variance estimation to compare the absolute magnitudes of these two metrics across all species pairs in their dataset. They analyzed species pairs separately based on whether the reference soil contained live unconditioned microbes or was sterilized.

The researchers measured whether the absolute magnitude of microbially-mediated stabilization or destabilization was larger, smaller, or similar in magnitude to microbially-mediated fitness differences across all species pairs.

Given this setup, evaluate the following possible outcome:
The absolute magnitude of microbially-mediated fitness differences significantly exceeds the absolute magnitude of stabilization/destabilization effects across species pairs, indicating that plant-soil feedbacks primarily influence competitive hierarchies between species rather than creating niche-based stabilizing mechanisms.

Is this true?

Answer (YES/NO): YES